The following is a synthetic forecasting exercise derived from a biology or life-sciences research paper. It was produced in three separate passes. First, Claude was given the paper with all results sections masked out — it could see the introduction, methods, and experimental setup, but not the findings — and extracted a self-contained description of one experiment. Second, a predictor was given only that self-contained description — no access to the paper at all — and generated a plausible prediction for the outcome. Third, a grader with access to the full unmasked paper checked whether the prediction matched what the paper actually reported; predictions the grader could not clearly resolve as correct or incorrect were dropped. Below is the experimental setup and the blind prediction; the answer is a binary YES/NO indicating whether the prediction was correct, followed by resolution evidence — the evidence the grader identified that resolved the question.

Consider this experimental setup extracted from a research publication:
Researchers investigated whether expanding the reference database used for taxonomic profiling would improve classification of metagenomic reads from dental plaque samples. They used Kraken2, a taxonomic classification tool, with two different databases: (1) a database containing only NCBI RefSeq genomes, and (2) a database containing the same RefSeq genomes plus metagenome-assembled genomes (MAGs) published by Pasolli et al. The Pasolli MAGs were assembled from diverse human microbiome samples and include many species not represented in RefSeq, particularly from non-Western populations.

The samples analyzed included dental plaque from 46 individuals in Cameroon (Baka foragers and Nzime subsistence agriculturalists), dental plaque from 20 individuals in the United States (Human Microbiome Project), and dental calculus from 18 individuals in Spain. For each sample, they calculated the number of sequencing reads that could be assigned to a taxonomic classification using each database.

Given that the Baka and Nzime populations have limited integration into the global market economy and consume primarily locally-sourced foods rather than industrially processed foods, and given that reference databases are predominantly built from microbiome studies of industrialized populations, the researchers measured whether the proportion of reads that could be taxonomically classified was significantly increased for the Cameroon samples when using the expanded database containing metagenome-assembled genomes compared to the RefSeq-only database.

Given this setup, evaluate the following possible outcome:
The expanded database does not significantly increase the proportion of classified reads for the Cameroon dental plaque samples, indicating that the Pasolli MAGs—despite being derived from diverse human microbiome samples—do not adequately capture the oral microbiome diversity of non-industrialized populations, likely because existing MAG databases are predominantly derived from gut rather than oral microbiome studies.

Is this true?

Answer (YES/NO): NO